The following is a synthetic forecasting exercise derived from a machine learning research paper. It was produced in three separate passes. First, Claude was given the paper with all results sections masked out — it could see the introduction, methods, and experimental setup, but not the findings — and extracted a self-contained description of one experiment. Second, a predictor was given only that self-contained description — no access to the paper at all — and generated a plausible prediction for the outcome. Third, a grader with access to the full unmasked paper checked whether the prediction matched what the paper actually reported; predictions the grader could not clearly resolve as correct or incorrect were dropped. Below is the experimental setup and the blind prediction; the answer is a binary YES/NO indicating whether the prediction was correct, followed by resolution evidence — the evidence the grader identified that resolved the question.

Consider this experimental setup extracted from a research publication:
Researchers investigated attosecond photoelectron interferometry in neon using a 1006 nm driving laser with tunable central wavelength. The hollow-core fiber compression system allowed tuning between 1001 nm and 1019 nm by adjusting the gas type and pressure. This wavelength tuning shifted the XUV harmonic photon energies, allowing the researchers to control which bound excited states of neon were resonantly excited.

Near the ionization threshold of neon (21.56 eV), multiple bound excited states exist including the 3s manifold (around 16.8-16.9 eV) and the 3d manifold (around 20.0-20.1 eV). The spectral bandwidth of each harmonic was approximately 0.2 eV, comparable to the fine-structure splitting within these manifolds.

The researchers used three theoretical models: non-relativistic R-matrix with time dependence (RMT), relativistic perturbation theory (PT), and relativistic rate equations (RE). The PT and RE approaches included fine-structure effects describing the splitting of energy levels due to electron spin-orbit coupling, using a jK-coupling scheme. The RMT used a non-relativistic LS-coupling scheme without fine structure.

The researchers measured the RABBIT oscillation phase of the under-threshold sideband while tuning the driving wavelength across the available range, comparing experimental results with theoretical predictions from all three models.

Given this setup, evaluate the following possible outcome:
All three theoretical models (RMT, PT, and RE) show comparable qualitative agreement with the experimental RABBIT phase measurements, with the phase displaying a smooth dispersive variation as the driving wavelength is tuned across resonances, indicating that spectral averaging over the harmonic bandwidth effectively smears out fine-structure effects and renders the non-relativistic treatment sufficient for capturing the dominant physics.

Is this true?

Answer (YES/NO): NO